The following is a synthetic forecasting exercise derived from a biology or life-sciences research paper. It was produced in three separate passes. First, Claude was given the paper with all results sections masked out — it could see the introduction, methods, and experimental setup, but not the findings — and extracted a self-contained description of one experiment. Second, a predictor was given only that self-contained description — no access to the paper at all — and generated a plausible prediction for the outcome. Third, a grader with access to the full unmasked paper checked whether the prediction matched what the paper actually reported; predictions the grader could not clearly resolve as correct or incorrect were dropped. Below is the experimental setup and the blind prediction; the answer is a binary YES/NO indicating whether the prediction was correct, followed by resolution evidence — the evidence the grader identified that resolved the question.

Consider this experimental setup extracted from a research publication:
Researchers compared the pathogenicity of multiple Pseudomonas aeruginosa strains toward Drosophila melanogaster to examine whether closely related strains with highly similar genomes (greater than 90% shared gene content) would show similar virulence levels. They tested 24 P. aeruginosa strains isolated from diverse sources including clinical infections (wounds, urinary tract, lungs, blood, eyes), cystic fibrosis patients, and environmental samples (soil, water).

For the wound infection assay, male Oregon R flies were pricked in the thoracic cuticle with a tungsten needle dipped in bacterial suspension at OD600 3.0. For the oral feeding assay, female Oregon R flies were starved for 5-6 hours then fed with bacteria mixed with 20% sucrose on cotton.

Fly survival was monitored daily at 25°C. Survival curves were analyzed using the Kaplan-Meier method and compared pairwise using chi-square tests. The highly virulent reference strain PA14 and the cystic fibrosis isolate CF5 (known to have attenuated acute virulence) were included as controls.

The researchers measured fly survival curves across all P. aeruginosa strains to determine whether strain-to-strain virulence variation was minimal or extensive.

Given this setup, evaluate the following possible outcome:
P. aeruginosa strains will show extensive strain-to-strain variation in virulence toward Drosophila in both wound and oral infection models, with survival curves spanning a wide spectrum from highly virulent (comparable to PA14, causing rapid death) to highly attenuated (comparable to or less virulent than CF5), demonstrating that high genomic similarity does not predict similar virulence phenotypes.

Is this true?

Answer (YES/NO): YES